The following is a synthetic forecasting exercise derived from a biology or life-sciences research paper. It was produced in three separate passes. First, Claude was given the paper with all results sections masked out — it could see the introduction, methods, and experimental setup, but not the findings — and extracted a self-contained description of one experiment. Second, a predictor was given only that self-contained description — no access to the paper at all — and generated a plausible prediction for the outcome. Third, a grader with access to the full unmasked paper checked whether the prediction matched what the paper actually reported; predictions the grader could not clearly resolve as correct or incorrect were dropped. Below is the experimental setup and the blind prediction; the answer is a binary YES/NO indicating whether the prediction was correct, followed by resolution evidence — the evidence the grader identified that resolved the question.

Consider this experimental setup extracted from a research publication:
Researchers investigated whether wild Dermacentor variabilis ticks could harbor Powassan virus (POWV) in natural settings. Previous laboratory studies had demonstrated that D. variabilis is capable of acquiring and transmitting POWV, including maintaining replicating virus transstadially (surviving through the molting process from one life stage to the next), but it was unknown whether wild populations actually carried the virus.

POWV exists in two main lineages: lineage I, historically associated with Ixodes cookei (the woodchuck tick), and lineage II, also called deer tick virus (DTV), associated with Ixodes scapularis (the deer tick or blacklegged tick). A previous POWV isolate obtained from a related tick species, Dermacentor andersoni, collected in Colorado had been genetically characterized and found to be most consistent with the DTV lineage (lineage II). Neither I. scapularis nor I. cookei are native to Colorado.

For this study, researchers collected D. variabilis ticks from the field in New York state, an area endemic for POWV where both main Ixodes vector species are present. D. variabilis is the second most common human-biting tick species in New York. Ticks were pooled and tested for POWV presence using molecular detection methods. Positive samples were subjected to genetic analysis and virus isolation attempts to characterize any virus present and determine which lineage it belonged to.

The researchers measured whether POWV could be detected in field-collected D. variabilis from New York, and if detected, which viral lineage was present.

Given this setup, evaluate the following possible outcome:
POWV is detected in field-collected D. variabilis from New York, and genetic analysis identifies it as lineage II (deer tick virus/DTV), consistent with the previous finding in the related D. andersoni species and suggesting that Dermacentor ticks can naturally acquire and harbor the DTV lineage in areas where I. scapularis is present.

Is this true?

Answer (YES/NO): NO